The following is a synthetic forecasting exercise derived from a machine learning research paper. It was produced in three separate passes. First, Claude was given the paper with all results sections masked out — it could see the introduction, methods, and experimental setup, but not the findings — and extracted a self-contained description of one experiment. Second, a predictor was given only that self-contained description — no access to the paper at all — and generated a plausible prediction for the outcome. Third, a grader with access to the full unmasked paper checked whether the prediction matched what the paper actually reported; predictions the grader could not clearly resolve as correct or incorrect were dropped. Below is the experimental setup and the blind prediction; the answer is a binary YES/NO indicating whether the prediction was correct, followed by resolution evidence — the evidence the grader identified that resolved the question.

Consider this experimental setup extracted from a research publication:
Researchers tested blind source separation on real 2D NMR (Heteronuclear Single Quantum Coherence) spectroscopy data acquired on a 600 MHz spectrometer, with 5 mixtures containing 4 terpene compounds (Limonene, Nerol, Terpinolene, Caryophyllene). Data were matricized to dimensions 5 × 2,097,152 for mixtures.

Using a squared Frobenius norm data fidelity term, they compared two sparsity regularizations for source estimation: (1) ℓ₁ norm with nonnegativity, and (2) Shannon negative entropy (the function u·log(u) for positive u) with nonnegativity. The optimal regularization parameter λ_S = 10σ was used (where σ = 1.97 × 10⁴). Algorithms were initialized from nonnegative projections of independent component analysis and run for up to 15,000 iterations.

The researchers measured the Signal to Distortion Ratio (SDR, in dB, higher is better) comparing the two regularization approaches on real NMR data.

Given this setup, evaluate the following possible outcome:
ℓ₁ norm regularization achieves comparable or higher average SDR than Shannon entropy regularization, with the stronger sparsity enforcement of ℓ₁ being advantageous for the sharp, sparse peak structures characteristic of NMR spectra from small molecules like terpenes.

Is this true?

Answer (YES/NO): NO